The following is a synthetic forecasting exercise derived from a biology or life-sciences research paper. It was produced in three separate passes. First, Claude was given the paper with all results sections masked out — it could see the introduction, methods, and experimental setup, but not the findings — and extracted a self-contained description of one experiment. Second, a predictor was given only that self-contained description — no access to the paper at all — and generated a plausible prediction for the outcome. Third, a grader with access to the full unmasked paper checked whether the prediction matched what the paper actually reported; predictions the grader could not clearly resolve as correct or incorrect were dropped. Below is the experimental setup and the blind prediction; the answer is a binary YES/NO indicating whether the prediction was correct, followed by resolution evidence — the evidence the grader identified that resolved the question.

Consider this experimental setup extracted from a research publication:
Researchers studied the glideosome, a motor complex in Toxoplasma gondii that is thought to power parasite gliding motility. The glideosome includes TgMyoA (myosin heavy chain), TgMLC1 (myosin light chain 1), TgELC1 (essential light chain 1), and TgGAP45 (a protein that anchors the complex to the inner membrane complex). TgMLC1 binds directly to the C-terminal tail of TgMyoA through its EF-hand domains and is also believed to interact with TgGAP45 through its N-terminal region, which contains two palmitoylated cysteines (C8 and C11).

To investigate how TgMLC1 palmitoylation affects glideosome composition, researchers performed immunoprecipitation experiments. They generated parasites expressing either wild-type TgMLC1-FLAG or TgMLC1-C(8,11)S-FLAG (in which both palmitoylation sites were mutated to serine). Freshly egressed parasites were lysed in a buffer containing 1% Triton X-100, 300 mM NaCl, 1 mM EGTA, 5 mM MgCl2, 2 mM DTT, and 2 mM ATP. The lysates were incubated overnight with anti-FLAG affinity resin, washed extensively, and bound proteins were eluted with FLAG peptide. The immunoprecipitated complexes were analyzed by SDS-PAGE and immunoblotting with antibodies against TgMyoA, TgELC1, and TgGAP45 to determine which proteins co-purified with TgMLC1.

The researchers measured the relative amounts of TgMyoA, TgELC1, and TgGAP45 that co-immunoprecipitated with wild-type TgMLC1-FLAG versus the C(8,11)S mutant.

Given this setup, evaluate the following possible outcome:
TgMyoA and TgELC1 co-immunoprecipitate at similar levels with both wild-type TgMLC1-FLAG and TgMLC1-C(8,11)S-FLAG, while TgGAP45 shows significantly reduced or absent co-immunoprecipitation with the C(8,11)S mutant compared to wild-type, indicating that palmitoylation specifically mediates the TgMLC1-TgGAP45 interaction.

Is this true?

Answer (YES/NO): NO